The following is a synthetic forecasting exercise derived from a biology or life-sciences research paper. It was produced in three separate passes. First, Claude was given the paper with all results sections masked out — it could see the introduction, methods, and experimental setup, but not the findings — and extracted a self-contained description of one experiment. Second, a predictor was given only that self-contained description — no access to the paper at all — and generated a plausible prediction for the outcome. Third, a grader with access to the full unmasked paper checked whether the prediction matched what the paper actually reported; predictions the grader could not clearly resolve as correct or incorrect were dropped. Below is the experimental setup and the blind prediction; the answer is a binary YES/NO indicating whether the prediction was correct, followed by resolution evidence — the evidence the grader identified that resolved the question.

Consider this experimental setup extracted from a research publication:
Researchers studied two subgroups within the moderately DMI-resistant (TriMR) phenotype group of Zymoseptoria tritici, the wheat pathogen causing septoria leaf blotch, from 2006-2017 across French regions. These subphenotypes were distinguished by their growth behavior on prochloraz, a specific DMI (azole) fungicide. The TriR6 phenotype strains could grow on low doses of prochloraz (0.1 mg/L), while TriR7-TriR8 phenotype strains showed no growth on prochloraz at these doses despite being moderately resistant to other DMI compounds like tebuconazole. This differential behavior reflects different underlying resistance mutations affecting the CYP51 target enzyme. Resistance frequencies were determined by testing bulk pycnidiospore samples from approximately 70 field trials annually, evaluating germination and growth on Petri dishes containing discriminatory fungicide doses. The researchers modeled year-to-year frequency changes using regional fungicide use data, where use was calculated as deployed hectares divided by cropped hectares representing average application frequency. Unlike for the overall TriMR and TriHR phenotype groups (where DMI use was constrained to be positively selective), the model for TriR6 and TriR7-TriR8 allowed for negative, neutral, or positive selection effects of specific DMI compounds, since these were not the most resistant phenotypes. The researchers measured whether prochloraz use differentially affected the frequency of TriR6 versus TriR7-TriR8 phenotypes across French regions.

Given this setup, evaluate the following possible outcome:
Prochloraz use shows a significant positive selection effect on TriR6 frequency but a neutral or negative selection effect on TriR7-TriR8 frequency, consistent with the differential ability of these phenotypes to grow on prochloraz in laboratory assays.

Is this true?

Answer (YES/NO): YES